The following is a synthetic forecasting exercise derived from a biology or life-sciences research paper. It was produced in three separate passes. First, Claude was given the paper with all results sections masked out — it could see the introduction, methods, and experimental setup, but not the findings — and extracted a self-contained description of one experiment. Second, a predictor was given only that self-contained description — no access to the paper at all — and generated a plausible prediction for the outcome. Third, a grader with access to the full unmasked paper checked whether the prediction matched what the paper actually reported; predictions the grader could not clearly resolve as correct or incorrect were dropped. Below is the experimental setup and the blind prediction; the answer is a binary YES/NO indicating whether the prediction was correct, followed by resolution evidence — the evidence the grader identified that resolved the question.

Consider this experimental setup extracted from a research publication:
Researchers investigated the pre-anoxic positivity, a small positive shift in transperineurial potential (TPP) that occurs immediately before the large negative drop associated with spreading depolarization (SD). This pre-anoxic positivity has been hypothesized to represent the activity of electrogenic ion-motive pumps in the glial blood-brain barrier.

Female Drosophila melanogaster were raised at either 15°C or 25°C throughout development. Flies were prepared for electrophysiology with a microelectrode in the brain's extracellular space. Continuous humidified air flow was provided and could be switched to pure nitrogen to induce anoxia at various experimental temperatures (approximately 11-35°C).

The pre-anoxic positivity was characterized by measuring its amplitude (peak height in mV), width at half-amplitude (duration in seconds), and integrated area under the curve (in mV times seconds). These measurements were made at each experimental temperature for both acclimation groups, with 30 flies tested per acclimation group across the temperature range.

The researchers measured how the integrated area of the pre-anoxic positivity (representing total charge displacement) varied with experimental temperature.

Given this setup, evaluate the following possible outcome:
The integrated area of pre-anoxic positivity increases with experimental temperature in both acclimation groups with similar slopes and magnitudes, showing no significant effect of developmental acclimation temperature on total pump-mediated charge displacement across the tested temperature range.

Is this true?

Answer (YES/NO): NO